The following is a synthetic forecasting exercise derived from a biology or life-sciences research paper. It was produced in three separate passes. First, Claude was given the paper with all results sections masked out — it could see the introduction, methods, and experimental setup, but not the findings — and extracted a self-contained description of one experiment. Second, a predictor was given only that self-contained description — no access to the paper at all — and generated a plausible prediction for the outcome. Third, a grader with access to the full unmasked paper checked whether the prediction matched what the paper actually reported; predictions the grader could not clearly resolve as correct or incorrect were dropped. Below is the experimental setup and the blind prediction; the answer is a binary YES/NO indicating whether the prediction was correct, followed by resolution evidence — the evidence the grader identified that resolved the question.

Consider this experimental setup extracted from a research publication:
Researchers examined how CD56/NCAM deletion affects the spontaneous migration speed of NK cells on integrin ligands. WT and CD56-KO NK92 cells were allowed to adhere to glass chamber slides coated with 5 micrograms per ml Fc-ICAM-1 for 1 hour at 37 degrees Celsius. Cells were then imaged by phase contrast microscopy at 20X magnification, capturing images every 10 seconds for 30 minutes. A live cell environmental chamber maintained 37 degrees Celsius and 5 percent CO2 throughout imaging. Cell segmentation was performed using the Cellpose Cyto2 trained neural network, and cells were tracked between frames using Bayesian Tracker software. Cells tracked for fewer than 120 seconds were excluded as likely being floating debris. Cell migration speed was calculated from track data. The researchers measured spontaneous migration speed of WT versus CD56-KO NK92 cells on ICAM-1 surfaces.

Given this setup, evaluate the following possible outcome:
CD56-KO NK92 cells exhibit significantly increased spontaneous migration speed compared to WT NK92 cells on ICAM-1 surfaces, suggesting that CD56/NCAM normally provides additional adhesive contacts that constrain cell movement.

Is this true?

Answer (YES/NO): NO